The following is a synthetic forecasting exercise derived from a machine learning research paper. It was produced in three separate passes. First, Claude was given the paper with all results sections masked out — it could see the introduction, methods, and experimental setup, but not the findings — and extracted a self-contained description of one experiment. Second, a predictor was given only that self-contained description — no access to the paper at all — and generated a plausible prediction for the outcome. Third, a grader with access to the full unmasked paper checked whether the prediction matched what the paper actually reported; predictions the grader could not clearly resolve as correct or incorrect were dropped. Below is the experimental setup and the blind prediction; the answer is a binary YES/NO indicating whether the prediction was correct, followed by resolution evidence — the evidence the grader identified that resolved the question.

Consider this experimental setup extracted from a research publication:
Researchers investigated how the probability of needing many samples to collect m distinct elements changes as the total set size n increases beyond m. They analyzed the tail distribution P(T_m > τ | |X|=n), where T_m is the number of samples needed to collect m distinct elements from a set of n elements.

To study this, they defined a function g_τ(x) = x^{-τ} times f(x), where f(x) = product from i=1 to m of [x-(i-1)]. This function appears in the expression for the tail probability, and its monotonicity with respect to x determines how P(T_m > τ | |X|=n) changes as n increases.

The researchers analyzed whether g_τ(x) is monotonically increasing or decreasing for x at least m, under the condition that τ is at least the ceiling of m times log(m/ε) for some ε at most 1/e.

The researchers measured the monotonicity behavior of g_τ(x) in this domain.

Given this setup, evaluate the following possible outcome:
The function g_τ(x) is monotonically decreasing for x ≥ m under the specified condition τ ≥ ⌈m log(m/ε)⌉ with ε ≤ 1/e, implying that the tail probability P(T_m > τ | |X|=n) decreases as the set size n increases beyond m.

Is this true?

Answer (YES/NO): YES